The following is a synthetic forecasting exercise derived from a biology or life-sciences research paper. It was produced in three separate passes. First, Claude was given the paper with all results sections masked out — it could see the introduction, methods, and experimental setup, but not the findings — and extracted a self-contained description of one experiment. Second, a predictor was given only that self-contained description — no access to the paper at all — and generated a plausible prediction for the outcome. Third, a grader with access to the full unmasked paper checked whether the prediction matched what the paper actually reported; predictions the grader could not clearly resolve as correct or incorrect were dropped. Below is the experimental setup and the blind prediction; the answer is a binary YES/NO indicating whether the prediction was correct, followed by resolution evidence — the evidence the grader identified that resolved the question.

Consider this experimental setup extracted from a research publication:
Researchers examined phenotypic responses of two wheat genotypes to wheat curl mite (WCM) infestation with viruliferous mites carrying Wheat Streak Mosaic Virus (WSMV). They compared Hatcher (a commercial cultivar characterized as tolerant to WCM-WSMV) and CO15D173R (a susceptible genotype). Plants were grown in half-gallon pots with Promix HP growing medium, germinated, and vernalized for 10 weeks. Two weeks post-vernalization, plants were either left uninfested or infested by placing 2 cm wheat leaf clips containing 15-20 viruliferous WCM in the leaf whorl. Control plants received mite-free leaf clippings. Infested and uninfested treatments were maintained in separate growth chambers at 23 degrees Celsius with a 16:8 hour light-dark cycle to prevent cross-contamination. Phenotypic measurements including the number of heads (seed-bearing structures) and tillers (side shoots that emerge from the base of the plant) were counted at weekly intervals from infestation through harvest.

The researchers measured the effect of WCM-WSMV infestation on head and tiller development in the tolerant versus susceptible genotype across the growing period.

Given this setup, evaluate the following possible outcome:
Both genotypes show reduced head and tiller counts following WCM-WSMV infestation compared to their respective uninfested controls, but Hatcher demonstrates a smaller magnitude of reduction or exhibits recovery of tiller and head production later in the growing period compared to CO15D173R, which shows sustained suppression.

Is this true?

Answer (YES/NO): NO